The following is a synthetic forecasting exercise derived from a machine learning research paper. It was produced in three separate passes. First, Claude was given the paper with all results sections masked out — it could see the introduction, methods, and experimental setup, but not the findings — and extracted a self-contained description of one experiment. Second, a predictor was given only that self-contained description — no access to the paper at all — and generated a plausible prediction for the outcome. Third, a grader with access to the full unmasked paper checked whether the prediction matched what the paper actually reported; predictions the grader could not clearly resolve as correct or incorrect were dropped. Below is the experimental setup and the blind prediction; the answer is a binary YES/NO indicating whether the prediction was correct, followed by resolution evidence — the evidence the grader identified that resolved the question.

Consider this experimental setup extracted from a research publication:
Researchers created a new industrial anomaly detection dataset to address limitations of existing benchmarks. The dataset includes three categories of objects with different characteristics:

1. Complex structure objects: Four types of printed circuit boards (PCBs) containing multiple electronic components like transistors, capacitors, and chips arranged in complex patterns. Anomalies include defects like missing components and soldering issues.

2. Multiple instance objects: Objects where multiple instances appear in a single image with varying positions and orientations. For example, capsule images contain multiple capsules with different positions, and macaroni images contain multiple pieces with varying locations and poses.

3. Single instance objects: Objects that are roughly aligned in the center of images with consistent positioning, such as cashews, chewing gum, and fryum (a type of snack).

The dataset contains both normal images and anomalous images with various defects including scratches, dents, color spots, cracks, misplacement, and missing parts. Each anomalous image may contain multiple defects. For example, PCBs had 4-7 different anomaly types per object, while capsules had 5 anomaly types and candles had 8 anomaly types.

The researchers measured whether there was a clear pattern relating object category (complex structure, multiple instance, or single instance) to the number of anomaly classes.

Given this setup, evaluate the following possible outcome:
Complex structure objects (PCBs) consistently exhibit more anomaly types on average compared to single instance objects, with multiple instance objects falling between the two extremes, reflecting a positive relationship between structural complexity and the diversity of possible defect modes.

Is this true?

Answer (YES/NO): NO